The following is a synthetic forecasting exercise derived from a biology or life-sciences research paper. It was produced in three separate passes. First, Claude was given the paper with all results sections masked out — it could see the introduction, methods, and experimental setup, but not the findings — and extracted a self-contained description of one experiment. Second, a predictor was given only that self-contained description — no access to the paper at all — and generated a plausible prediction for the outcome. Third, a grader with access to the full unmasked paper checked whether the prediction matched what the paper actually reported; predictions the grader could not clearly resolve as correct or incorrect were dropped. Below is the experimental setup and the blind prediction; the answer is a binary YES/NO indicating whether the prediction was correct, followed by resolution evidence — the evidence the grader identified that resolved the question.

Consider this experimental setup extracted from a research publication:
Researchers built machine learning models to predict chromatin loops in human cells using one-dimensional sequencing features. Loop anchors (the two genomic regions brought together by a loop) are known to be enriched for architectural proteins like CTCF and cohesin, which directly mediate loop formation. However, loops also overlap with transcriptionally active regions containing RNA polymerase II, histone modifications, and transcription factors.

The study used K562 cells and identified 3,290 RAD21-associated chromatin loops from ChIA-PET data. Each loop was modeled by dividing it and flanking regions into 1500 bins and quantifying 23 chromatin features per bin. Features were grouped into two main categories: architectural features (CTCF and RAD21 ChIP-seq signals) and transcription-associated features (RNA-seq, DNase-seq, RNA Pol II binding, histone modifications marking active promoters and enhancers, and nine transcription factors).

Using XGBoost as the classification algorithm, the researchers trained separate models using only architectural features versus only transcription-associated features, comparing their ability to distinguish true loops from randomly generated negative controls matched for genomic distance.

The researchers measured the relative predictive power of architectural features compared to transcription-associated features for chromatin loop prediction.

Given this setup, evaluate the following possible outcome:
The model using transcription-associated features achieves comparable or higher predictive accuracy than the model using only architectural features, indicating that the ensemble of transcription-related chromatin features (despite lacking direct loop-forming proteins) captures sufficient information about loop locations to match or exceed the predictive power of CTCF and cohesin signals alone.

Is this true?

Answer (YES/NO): YES